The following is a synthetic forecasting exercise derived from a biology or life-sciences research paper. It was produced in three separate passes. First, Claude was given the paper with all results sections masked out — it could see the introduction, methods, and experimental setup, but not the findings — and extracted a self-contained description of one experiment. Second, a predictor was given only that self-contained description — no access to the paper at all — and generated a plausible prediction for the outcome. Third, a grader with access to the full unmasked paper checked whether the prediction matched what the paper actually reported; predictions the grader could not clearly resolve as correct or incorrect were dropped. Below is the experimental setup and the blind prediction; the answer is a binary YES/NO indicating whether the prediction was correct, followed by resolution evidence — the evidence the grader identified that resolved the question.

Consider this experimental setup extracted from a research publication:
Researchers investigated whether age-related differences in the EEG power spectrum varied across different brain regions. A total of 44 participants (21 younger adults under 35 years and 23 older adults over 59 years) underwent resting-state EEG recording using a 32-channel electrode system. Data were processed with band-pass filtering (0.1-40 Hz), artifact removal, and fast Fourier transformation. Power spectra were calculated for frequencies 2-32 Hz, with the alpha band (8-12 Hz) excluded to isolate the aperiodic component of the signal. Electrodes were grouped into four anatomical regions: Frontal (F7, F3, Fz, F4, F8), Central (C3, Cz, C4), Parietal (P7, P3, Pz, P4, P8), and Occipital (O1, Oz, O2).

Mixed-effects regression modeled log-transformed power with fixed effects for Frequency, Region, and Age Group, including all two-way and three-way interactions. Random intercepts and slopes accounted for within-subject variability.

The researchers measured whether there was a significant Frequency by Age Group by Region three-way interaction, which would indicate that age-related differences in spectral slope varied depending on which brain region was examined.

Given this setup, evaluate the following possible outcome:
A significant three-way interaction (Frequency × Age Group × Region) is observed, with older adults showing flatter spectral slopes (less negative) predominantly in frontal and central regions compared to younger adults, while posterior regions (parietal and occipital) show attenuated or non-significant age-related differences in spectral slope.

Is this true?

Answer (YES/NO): NO